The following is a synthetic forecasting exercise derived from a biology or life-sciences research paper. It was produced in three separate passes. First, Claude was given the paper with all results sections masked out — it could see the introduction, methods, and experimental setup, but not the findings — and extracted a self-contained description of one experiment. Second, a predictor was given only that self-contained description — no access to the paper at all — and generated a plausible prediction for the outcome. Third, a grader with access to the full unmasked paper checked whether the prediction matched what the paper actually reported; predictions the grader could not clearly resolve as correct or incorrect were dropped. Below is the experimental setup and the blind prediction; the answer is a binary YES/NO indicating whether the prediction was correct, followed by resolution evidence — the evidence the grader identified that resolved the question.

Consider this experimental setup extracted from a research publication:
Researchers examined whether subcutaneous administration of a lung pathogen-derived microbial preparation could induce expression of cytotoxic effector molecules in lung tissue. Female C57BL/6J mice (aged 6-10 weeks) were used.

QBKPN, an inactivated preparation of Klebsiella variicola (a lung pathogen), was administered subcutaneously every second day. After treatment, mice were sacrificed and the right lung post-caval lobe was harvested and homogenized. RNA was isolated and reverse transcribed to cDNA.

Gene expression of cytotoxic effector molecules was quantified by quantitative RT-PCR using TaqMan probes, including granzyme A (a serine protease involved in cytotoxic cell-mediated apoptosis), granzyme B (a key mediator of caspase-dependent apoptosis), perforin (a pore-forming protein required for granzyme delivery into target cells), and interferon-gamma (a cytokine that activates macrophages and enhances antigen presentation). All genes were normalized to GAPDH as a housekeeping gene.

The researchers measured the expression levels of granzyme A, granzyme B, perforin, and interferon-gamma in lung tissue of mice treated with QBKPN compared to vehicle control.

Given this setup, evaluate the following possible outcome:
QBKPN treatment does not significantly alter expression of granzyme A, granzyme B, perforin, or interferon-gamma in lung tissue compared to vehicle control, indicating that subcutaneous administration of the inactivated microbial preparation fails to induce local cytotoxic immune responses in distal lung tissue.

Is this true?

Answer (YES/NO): NO